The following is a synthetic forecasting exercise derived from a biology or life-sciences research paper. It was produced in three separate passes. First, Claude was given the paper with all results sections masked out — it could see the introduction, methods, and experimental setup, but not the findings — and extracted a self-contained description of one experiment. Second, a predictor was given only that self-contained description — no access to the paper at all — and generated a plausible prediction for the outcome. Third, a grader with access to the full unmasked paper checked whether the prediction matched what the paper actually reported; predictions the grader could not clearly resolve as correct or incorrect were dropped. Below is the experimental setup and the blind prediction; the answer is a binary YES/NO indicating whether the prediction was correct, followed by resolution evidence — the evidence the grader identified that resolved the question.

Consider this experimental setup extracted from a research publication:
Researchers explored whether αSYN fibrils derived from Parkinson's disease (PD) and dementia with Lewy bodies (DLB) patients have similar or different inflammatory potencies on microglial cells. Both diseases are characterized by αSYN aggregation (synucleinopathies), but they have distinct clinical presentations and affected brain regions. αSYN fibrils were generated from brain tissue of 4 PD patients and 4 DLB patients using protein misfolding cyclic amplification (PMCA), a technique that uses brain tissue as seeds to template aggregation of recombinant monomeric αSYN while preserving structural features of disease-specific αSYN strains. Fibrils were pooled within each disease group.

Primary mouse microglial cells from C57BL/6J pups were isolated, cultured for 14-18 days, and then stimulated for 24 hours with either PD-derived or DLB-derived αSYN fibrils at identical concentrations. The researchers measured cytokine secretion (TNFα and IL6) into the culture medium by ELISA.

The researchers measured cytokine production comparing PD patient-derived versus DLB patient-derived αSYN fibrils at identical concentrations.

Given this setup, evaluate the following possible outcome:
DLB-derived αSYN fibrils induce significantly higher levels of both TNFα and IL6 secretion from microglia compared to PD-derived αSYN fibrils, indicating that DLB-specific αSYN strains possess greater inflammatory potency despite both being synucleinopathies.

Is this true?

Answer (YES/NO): YES